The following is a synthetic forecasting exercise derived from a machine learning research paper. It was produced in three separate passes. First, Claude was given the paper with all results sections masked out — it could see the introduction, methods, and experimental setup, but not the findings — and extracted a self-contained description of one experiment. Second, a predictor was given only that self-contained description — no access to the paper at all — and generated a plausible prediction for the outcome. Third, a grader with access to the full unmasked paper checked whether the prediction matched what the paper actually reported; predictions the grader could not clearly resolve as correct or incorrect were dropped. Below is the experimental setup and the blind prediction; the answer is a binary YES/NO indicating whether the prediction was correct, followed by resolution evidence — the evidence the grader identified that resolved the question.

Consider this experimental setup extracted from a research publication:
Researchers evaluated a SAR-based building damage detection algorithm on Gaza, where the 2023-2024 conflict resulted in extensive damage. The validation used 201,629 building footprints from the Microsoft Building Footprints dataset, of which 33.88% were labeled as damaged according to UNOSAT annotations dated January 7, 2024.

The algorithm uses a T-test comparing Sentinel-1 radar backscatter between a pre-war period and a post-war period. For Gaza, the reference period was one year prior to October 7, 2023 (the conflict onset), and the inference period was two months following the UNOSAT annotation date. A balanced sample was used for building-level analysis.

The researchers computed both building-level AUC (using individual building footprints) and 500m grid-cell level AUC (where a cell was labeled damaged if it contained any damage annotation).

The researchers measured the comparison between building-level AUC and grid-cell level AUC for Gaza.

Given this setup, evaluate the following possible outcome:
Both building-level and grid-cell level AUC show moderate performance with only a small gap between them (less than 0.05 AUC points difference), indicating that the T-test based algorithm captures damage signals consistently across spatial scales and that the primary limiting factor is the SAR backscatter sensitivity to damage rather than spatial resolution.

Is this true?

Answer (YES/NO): YES